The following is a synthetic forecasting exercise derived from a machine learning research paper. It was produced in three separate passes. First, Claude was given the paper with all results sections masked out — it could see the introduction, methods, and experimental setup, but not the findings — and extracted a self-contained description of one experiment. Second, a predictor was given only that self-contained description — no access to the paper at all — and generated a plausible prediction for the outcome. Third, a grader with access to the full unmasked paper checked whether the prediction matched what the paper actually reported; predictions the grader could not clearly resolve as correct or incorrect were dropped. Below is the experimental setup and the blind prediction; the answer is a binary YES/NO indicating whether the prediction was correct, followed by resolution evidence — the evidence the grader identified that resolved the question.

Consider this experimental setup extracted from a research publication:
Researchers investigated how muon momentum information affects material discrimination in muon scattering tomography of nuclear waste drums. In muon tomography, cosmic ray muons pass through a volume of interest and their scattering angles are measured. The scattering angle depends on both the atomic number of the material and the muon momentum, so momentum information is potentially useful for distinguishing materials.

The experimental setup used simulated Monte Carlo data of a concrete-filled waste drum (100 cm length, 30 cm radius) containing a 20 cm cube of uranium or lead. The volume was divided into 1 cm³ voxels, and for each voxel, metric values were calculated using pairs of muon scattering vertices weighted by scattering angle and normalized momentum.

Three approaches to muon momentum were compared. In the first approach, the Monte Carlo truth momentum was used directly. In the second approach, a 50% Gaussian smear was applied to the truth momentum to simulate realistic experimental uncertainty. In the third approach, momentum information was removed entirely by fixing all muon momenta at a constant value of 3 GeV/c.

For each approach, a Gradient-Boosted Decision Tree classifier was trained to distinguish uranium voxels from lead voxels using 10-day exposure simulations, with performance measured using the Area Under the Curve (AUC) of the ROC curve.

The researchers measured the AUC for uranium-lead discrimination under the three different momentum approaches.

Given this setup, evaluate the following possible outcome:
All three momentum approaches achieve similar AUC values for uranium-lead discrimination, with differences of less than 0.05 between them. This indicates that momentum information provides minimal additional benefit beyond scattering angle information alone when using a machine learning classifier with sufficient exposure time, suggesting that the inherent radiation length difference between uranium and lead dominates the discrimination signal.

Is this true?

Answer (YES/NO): NO